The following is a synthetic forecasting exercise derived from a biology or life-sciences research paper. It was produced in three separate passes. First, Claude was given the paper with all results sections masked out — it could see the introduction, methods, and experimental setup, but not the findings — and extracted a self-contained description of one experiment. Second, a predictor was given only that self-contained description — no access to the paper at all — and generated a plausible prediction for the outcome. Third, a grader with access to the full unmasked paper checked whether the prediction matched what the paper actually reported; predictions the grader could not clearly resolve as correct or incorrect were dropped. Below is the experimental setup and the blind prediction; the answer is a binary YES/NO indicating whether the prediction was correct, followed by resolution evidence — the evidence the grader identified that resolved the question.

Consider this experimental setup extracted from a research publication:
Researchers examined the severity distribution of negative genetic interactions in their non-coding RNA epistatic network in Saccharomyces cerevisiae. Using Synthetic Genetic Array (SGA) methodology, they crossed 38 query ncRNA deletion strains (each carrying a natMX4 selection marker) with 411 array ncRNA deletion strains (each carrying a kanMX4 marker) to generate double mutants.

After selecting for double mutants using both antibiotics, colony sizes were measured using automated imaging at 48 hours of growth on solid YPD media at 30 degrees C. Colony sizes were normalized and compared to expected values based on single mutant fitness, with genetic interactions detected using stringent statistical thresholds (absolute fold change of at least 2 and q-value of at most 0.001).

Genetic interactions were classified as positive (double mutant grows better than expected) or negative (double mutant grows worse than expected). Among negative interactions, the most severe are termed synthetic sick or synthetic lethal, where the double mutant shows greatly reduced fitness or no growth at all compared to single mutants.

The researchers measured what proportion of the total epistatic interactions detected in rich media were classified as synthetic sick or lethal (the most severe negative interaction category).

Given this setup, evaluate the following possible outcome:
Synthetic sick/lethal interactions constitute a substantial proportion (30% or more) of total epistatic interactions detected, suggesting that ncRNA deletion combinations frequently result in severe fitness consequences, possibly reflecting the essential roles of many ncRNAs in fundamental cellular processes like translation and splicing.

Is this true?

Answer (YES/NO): NO